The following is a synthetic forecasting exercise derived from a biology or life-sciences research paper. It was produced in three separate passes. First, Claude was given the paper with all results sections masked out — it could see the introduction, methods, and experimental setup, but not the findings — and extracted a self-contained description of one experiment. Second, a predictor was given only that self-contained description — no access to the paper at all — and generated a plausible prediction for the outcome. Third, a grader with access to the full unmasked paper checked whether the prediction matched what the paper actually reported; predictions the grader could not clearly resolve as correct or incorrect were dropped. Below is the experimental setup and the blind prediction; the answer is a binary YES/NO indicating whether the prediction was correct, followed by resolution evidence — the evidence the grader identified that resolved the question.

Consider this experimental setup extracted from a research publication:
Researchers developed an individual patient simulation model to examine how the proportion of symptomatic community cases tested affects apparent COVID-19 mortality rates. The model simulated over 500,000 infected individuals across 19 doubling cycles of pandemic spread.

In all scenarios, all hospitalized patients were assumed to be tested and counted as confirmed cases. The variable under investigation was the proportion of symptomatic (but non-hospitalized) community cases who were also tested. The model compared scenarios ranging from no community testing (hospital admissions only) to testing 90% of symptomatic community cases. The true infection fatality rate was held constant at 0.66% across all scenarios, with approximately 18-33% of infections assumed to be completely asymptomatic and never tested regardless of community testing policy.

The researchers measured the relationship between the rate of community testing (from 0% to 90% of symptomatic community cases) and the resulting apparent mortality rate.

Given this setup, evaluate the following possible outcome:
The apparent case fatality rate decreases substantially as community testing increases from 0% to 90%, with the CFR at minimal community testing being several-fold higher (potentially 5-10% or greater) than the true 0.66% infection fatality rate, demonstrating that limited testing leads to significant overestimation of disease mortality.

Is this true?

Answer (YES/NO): YES